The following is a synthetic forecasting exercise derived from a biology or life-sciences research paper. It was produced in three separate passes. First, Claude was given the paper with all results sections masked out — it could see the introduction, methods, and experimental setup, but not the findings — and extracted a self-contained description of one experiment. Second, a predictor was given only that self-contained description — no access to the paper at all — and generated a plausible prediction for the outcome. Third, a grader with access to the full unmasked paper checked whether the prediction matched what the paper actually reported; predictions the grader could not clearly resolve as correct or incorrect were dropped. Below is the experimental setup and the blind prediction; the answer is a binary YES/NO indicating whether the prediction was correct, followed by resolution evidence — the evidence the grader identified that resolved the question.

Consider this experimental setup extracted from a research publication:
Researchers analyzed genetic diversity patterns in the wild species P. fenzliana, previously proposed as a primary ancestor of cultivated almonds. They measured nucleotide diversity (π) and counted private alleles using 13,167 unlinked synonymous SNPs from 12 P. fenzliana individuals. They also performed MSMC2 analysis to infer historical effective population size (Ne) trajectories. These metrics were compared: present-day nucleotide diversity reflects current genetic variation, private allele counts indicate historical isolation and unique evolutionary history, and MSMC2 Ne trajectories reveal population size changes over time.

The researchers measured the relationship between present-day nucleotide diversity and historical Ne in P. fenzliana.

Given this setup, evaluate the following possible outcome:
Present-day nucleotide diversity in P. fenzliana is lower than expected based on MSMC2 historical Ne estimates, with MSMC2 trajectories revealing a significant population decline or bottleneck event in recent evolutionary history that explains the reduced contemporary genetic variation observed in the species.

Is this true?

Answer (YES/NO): YES